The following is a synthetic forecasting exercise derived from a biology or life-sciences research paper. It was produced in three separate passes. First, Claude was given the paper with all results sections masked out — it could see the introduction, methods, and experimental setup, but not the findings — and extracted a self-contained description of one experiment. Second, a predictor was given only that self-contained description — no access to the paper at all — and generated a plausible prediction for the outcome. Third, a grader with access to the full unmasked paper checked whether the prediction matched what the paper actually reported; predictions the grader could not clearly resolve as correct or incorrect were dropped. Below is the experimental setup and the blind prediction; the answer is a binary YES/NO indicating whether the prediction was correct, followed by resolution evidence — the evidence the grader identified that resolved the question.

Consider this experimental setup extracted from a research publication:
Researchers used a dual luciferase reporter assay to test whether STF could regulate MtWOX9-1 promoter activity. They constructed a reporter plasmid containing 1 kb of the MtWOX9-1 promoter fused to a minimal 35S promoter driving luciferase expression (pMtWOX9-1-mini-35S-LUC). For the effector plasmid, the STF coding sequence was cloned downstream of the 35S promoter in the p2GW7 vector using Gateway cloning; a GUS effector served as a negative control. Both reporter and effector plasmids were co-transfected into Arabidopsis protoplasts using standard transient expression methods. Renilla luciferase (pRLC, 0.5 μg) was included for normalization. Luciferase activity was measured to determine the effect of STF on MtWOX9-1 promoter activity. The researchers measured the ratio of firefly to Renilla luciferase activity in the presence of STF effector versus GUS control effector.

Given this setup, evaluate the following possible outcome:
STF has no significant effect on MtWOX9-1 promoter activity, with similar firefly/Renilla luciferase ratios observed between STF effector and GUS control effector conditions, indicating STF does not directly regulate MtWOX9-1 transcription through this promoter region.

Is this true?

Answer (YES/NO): NO